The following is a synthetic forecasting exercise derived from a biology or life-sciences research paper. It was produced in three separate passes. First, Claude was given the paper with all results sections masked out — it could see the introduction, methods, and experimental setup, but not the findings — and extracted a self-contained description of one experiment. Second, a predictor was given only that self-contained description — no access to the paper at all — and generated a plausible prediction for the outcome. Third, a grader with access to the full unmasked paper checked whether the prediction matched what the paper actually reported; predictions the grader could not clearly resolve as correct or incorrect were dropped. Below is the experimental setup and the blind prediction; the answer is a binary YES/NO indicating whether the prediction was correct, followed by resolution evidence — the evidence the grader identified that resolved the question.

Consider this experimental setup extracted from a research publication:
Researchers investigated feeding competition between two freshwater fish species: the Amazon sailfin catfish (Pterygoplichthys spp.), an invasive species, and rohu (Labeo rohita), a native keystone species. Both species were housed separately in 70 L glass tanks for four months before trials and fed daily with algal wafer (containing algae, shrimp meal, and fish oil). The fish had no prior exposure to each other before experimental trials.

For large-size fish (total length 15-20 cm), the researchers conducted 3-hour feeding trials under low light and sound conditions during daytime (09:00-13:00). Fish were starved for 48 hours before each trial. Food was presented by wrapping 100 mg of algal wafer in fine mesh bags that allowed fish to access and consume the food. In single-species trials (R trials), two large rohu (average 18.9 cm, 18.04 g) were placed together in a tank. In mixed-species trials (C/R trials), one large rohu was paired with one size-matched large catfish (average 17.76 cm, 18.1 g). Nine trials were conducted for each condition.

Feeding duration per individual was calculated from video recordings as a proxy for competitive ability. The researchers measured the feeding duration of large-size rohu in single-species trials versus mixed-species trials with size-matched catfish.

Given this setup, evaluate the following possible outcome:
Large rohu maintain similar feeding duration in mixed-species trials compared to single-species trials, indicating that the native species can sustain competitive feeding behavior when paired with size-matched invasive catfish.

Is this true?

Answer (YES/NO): NO